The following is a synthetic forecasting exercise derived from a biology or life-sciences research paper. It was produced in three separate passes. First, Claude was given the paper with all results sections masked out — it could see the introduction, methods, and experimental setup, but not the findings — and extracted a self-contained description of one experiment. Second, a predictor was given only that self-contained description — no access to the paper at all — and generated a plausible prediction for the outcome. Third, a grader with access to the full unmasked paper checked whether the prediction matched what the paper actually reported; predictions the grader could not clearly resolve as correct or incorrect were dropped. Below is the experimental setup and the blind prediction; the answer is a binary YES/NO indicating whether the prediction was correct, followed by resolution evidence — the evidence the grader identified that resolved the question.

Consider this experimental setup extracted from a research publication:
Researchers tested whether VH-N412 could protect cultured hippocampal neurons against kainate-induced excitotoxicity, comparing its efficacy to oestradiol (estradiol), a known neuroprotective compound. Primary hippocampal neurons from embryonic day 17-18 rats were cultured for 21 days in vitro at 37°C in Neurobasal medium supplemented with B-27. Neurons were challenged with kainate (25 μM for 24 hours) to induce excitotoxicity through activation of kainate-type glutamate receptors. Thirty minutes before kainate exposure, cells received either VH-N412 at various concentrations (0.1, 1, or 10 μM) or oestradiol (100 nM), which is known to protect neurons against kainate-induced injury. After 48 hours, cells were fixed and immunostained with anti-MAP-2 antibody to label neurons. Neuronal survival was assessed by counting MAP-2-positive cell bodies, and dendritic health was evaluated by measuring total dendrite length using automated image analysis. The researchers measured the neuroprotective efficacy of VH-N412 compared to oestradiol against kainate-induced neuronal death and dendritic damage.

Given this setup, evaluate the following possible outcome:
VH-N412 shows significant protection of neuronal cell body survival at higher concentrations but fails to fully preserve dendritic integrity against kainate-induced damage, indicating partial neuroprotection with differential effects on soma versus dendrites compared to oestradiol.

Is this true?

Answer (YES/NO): YES